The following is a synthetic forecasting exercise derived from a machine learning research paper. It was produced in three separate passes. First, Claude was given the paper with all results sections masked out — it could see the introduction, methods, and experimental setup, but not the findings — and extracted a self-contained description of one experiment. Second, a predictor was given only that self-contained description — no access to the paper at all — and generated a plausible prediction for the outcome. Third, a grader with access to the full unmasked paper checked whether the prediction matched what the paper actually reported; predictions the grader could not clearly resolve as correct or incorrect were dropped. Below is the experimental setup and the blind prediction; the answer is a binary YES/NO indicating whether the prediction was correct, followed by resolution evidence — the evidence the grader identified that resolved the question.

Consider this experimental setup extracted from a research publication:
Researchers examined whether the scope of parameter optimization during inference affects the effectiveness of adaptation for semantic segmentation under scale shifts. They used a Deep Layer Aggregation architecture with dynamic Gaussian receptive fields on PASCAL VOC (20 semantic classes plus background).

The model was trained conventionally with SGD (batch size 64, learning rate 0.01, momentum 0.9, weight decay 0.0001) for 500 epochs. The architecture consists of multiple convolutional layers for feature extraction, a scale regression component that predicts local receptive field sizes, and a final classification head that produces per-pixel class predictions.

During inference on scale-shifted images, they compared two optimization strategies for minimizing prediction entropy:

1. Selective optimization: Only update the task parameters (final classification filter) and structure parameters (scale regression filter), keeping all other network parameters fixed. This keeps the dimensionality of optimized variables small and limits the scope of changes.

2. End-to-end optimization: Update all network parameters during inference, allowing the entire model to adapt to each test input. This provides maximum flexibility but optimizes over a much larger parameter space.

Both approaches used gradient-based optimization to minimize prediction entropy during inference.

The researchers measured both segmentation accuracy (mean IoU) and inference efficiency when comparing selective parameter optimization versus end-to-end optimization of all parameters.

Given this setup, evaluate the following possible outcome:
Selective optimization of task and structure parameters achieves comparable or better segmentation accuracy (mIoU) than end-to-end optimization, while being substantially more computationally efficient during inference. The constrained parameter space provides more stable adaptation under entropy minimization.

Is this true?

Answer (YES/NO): YES